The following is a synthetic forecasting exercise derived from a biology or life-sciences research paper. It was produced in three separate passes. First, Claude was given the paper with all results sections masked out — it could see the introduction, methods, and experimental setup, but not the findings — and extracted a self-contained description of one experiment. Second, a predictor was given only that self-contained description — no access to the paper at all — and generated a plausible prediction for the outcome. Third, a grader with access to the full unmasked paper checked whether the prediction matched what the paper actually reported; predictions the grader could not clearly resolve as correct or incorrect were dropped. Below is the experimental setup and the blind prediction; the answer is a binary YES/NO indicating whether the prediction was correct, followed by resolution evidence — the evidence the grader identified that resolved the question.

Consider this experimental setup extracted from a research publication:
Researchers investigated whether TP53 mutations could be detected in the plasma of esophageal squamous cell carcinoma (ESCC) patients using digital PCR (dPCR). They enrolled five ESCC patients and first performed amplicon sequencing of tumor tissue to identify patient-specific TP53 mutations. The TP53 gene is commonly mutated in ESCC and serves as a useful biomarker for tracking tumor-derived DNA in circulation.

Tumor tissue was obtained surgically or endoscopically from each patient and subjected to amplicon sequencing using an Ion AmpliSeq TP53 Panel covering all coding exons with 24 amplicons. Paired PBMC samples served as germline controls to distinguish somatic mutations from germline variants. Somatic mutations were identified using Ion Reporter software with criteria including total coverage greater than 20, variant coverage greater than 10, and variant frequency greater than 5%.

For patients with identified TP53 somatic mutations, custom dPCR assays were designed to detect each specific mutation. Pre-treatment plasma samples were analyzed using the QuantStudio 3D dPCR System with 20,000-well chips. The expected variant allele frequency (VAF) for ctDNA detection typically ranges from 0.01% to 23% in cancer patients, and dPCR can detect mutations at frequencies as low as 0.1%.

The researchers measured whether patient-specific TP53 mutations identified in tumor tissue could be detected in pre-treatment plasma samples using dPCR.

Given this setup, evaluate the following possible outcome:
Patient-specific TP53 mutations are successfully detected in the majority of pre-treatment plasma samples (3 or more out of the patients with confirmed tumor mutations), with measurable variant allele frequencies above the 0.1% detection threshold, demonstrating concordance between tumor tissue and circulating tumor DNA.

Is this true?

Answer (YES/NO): YES